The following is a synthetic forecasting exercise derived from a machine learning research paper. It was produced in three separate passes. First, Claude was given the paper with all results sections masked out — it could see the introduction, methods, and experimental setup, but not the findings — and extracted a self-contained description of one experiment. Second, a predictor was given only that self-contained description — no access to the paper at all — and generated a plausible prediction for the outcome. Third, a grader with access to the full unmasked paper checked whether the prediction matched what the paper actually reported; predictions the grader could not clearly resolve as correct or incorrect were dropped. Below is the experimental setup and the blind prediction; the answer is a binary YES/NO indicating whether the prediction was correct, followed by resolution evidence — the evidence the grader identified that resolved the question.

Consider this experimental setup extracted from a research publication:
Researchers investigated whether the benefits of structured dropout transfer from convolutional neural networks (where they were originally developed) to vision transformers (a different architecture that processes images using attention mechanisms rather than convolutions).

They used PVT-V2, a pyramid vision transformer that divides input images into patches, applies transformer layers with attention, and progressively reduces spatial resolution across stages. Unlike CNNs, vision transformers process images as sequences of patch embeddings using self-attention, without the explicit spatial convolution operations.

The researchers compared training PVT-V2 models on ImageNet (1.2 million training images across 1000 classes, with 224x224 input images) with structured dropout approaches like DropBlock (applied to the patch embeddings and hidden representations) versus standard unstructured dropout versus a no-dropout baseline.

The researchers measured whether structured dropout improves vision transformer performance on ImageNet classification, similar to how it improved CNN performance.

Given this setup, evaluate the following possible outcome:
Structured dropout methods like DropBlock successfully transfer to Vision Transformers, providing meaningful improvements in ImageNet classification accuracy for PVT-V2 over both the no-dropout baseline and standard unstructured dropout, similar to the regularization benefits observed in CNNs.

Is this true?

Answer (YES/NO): YES